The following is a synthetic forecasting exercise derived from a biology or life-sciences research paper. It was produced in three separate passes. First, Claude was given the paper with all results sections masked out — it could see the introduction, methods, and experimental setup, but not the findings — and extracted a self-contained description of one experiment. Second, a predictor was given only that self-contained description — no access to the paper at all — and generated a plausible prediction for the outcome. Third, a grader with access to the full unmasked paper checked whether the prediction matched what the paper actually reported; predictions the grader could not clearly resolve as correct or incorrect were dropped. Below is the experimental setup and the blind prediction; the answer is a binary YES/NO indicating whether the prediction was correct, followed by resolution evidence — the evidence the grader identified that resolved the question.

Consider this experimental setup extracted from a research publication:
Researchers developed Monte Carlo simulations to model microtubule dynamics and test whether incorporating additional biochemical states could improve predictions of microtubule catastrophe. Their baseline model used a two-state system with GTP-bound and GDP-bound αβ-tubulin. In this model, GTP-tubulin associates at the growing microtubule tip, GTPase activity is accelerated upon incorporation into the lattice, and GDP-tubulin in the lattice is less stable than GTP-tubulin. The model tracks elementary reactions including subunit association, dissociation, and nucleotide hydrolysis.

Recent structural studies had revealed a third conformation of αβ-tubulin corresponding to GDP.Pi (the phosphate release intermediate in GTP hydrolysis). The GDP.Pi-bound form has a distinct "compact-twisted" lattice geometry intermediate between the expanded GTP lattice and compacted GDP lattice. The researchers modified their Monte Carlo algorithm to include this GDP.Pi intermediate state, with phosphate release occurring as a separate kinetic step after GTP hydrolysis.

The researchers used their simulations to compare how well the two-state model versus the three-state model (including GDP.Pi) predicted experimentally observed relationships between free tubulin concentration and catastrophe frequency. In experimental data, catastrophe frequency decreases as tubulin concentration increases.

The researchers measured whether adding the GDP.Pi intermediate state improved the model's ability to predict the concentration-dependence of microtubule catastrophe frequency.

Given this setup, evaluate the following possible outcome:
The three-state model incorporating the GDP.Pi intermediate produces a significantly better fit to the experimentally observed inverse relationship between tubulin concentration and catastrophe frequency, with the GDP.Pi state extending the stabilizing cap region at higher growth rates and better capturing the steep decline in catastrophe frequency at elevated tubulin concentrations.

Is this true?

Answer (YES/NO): NO